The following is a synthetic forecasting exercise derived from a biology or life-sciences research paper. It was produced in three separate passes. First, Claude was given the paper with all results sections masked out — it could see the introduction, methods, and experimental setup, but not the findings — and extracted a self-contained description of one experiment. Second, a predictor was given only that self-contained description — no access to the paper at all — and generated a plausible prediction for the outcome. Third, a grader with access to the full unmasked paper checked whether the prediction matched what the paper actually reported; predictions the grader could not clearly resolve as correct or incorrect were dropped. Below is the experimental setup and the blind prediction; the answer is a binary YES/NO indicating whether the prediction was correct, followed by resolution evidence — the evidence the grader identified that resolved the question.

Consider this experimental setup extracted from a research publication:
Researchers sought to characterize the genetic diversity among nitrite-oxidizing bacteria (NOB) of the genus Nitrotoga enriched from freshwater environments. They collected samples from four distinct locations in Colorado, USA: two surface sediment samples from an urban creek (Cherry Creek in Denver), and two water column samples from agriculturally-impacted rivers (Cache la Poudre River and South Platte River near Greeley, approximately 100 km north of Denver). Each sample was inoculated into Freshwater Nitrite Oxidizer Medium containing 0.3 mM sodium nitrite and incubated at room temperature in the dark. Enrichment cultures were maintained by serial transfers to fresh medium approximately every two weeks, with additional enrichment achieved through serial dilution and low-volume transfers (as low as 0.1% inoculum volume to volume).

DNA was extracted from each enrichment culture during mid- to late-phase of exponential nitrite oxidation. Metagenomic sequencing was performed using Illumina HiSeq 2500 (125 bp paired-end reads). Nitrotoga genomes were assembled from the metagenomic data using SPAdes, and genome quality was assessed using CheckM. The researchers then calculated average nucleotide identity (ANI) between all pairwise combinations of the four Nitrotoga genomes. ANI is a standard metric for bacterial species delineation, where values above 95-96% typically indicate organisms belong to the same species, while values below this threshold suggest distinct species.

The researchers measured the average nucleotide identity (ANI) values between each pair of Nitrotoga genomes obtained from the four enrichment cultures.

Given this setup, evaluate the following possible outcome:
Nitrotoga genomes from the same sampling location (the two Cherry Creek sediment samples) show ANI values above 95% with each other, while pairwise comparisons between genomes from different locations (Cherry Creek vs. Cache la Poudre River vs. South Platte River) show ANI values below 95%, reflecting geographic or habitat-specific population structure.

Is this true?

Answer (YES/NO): NO